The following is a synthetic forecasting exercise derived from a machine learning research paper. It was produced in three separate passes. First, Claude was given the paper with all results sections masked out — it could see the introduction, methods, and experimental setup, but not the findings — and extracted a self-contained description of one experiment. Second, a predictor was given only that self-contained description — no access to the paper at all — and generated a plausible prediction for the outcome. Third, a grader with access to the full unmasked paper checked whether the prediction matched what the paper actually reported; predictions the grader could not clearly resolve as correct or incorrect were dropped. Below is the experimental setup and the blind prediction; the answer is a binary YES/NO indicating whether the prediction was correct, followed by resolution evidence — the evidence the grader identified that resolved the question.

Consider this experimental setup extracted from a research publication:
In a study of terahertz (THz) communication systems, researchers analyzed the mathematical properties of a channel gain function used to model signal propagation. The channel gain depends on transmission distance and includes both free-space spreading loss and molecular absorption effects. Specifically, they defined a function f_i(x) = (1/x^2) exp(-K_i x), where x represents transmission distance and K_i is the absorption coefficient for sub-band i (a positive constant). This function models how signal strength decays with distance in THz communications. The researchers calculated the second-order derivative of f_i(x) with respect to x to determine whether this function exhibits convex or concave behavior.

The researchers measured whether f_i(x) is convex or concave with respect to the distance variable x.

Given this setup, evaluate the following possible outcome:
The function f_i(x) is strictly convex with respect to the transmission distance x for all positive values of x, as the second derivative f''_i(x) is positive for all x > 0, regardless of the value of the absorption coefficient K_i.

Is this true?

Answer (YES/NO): YES